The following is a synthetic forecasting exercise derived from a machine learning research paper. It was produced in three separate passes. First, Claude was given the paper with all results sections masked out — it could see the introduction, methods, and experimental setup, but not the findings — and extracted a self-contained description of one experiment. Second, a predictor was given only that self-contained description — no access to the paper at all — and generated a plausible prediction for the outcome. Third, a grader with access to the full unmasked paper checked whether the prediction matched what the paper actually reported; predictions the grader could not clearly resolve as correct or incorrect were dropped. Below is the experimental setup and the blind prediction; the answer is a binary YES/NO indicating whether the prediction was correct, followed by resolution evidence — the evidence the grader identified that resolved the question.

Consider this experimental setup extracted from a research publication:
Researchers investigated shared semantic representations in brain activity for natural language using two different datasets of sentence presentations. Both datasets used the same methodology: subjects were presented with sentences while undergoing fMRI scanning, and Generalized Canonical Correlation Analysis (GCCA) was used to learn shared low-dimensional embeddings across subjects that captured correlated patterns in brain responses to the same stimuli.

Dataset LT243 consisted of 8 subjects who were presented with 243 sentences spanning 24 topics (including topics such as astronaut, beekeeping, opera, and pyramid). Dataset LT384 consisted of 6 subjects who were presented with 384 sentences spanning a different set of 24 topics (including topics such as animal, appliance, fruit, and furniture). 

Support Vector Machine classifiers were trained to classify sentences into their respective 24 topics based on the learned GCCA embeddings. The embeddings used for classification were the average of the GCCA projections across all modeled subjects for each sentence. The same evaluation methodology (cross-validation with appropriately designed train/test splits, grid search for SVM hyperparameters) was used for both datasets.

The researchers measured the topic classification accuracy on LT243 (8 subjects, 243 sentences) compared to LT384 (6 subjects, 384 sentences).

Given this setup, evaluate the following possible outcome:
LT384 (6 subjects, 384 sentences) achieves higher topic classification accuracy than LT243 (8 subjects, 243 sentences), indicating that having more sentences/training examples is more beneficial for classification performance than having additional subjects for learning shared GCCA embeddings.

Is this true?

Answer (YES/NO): NO